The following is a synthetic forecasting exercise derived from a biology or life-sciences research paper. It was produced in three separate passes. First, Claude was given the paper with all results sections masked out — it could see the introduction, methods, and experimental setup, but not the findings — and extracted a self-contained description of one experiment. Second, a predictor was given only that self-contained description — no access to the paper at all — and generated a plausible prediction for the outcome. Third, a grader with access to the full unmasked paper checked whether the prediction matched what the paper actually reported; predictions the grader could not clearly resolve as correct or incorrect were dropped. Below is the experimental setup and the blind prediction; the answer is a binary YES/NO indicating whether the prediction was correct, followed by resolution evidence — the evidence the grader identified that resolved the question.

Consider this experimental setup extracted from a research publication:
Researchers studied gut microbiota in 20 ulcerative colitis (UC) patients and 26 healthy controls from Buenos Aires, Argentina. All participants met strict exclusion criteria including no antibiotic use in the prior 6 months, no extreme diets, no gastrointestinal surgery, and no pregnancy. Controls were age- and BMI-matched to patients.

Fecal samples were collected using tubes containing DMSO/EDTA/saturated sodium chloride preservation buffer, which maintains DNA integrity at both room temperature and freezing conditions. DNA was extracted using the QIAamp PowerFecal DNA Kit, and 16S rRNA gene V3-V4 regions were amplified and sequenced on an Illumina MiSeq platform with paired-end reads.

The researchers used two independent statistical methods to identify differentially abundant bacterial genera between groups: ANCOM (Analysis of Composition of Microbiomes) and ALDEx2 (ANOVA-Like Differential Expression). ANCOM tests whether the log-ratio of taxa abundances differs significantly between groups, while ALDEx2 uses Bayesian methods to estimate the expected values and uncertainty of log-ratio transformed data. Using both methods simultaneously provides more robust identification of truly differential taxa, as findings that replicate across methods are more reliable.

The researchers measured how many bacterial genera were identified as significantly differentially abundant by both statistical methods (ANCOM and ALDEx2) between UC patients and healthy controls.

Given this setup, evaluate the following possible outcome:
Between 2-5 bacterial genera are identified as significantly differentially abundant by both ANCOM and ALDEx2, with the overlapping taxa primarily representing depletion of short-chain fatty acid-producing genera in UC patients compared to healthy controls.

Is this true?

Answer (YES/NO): NO